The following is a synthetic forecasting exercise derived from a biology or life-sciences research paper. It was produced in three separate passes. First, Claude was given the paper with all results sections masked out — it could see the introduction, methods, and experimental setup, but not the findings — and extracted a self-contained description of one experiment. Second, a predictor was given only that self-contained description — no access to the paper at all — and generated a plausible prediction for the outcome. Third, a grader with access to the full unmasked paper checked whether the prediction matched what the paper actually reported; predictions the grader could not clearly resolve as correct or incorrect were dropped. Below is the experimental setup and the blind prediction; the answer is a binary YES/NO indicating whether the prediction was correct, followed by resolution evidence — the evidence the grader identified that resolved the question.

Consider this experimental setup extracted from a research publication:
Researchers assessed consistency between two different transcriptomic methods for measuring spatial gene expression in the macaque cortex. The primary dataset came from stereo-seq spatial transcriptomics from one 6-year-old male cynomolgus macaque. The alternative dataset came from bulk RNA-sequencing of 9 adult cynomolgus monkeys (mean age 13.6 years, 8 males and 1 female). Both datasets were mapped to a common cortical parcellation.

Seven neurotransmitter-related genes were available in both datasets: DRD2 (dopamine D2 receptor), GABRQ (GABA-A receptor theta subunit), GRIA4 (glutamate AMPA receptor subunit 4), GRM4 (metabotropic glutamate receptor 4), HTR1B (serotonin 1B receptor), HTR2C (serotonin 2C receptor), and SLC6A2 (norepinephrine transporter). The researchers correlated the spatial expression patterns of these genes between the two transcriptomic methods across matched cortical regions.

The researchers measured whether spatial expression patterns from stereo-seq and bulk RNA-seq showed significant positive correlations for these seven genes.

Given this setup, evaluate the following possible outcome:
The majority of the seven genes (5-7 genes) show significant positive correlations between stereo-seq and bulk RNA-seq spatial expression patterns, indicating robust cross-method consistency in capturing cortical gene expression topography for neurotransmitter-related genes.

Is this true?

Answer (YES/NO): YES